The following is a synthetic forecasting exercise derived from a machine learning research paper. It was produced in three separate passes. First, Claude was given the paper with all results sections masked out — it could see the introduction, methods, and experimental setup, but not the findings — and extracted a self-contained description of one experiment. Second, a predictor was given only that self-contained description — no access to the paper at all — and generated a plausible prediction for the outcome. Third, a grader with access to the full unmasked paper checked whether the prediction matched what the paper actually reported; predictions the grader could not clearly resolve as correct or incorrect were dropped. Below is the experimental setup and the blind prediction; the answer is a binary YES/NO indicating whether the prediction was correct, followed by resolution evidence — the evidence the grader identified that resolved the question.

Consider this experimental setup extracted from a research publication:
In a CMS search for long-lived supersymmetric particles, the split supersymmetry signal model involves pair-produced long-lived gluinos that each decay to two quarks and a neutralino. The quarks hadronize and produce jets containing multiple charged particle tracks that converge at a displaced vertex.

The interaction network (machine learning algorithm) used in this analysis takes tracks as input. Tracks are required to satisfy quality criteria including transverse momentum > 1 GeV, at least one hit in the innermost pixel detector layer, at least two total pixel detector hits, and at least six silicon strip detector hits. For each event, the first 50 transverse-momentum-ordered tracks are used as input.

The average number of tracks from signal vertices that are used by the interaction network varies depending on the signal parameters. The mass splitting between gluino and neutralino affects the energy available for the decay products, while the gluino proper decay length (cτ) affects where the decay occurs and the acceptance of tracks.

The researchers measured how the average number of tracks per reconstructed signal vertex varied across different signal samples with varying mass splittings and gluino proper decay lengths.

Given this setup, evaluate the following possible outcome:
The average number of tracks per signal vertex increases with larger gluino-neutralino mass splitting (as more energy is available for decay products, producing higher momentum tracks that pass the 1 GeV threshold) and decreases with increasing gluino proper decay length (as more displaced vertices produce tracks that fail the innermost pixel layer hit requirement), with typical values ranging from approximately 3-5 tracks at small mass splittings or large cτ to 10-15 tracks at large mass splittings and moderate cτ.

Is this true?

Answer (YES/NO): NO